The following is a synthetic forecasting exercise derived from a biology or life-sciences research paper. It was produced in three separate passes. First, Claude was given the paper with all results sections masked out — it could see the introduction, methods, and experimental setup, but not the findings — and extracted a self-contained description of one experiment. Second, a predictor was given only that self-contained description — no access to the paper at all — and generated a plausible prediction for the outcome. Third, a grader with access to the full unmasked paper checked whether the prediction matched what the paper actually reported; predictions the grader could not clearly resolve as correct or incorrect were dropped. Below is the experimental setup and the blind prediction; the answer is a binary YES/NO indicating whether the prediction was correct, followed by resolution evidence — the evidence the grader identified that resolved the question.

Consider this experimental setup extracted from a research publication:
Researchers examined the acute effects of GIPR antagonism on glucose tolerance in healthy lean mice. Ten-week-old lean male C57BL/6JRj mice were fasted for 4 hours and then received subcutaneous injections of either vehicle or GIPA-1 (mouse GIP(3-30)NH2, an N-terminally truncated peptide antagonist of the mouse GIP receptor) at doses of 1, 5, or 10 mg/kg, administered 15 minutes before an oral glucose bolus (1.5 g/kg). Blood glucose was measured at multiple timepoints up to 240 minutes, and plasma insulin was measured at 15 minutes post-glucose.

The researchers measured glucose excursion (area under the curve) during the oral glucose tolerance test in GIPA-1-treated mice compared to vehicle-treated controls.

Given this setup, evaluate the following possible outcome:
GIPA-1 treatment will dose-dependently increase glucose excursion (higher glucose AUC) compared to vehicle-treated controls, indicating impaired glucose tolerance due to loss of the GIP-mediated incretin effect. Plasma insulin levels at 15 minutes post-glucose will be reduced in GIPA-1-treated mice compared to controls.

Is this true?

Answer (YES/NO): NO